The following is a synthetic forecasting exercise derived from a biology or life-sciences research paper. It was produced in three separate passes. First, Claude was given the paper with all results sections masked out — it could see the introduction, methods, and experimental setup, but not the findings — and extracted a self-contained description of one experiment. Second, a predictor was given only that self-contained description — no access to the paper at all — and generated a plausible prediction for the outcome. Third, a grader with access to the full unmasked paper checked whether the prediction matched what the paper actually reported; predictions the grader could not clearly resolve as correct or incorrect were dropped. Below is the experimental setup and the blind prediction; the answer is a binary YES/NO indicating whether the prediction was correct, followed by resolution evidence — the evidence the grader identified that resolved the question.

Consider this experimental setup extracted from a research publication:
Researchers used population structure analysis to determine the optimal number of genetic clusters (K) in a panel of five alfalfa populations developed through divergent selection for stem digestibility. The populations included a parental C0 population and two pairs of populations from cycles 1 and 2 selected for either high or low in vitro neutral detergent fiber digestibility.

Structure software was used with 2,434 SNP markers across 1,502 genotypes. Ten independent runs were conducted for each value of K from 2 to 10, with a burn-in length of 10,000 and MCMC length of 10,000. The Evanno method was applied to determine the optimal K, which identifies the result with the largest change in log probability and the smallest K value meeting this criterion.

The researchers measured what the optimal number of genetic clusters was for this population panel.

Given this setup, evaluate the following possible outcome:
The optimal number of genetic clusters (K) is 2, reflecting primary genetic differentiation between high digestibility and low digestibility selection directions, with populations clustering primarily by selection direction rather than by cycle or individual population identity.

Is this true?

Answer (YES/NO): YES